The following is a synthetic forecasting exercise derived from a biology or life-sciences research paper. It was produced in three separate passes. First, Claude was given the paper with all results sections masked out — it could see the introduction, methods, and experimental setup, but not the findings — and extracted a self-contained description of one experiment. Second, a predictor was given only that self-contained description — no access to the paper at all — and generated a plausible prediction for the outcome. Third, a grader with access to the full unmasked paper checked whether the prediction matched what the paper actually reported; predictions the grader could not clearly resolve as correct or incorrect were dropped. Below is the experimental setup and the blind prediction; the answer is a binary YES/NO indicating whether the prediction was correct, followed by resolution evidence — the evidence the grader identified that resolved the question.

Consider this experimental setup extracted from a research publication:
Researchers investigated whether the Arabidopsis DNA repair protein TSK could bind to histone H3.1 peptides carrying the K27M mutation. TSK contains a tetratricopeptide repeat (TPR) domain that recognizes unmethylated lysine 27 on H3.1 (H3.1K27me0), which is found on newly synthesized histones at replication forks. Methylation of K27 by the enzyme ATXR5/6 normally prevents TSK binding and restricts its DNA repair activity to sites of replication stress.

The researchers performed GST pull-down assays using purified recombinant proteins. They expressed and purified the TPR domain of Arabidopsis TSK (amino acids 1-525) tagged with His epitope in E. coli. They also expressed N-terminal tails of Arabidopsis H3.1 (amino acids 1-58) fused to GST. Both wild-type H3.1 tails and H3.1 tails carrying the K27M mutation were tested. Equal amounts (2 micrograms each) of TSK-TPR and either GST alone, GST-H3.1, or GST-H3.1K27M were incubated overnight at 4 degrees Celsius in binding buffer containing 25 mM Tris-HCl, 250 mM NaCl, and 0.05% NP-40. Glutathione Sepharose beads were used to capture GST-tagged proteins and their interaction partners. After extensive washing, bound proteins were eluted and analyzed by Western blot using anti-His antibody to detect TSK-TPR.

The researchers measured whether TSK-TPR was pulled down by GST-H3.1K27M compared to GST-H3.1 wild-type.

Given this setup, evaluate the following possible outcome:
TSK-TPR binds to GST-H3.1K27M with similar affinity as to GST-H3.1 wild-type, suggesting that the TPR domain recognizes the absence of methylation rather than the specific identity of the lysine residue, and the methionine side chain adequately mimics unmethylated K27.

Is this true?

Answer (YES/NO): NO